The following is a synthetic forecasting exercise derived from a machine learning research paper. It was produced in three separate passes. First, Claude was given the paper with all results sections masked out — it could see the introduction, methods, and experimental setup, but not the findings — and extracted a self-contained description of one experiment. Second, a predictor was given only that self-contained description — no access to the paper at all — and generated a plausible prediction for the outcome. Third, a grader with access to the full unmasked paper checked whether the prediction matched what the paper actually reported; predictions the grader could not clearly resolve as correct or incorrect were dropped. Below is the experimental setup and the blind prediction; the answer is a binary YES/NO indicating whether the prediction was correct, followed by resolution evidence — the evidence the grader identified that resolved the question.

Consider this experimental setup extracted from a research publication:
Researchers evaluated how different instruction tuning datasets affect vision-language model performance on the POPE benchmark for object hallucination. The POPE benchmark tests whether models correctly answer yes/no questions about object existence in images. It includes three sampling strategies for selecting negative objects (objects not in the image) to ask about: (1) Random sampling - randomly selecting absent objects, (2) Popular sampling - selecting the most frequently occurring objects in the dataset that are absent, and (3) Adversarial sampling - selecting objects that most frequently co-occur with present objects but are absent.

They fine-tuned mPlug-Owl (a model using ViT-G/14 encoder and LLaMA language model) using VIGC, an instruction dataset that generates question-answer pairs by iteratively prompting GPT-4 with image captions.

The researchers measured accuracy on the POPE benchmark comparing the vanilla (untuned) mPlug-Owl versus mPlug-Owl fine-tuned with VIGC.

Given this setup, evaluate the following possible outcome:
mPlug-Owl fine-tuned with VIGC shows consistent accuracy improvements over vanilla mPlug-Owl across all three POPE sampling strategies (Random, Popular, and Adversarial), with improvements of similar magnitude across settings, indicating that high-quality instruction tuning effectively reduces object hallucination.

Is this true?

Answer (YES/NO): NO